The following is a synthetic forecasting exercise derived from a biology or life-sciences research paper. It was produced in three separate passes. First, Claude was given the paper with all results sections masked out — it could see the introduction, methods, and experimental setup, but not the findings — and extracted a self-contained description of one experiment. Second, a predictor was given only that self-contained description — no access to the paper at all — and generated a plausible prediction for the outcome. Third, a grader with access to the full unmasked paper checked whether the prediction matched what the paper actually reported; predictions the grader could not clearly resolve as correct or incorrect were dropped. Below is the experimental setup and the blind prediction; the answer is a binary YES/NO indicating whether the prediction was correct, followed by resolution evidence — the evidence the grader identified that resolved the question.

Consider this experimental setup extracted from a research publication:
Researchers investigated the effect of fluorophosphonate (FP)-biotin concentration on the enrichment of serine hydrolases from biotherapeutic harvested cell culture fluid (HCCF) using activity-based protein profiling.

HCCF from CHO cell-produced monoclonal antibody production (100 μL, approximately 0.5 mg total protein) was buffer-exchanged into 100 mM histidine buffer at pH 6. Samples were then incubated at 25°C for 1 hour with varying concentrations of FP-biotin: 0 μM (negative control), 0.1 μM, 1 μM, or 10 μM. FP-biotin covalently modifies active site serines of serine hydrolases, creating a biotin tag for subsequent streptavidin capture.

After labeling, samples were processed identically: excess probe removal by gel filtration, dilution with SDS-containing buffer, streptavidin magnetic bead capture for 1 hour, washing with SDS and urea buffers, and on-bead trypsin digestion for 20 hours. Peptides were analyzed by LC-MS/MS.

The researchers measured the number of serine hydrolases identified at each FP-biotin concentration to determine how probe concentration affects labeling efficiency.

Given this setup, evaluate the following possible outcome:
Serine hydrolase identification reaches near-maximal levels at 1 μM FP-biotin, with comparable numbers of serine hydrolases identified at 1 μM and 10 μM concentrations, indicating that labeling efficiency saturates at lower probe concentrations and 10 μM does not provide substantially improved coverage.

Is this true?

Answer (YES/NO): NO